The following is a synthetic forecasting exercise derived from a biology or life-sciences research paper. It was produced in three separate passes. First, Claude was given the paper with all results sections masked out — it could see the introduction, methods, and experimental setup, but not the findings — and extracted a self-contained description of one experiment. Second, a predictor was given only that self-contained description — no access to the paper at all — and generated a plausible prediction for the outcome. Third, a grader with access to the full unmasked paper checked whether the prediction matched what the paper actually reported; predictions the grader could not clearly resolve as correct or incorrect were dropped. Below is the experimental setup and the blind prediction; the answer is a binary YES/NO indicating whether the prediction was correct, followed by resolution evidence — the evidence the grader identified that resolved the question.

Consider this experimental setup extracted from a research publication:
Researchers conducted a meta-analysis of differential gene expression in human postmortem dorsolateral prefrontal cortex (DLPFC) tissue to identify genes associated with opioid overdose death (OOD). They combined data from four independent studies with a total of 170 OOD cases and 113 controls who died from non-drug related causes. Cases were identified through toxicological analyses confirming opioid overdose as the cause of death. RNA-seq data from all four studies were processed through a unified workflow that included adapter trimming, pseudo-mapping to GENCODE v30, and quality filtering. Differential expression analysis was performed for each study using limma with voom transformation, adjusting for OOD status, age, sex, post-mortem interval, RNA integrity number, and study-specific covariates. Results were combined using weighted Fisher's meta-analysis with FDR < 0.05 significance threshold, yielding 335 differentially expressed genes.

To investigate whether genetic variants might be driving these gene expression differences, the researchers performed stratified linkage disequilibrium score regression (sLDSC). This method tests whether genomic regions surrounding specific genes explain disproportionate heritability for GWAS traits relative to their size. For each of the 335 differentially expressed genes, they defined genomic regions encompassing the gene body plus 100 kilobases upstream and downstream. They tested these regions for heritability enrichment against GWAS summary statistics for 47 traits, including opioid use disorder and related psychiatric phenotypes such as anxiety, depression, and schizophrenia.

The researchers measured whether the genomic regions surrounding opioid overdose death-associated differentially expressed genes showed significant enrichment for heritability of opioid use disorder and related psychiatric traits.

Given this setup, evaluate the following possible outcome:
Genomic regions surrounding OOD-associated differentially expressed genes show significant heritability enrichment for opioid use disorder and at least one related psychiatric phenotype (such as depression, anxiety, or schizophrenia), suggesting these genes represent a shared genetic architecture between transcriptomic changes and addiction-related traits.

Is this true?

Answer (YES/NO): NO